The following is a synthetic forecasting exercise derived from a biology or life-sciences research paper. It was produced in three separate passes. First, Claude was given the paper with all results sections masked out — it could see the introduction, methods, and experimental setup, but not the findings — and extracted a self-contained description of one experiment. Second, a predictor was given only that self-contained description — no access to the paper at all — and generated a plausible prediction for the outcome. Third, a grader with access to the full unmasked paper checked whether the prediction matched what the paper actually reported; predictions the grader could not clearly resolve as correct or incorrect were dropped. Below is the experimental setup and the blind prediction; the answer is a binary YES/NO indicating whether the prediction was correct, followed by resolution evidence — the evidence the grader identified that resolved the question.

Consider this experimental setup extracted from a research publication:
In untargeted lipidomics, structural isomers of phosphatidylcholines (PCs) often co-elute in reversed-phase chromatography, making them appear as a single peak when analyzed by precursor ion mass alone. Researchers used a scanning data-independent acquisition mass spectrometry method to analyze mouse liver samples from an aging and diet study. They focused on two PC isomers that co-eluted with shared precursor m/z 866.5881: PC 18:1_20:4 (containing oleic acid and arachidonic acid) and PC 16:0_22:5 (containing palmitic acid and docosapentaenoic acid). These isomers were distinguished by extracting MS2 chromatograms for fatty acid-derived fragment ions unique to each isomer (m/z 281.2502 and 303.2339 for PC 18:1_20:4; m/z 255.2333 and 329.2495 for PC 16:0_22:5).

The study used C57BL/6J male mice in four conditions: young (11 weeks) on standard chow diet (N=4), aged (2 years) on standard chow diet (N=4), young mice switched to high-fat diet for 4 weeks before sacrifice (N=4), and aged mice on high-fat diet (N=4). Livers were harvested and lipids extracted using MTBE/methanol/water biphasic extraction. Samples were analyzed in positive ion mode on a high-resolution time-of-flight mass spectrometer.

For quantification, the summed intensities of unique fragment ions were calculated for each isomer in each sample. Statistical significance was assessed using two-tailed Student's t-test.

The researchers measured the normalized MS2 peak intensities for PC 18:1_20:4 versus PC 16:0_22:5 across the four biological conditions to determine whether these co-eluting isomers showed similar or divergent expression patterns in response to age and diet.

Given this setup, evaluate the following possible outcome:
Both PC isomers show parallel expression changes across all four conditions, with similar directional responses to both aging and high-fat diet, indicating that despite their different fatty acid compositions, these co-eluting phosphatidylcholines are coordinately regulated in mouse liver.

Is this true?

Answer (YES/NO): NO